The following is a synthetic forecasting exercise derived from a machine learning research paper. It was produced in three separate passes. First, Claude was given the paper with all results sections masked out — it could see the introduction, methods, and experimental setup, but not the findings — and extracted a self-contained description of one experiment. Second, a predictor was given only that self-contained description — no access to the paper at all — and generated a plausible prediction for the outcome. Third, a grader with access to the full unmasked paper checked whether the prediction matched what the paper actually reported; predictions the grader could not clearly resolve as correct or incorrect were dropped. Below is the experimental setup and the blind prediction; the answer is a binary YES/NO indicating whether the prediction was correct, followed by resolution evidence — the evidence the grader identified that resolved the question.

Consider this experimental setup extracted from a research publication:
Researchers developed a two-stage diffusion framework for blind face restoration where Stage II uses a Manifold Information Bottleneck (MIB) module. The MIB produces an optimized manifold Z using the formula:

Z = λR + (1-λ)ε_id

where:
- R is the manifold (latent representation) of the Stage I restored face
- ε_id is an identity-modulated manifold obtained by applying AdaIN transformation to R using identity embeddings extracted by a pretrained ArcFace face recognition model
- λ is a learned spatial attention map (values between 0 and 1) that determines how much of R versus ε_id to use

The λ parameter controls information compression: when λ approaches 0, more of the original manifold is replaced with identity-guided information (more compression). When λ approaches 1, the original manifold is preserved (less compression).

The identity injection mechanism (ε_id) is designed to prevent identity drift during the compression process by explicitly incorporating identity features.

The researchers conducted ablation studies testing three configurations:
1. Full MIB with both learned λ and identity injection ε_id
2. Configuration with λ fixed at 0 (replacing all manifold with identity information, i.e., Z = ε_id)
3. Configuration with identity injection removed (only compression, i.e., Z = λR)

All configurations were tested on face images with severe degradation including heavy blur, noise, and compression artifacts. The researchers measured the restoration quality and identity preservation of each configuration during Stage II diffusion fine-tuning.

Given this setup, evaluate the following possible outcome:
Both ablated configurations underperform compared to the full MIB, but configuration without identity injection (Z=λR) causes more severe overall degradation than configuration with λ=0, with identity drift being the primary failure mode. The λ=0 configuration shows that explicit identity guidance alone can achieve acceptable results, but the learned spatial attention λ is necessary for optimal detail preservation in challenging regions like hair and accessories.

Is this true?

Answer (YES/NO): NO